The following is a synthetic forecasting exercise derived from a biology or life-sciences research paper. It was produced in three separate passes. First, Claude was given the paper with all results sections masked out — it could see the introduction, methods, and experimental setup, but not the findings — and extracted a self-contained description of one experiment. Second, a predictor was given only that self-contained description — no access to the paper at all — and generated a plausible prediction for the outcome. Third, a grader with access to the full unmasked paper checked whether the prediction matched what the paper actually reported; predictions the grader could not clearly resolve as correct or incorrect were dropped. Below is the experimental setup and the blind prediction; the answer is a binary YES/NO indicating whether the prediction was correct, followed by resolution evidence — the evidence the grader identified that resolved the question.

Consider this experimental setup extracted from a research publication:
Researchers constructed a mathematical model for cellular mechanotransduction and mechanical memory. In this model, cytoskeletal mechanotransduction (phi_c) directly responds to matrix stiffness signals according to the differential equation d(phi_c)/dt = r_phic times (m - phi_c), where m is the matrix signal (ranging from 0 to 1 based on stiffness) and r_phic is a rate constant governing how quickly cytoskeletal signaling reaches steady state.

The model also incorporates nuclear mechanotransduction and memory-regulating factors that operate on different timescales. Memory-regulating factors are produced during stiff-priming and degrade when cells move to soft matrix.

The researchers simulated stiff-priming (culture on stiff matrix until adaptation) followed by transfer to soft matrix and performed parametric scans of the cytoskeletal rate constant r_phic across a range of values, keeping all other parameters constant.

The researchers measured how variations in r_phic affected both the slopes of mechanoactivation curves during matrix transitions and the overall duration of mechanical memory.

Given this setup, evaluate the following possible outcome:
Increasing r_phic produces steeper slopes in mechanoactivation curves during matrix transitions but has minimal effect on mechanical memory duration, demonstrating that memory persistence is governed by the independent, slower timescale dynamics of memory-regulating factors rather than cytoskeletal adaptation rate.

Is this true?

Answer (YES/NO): YES